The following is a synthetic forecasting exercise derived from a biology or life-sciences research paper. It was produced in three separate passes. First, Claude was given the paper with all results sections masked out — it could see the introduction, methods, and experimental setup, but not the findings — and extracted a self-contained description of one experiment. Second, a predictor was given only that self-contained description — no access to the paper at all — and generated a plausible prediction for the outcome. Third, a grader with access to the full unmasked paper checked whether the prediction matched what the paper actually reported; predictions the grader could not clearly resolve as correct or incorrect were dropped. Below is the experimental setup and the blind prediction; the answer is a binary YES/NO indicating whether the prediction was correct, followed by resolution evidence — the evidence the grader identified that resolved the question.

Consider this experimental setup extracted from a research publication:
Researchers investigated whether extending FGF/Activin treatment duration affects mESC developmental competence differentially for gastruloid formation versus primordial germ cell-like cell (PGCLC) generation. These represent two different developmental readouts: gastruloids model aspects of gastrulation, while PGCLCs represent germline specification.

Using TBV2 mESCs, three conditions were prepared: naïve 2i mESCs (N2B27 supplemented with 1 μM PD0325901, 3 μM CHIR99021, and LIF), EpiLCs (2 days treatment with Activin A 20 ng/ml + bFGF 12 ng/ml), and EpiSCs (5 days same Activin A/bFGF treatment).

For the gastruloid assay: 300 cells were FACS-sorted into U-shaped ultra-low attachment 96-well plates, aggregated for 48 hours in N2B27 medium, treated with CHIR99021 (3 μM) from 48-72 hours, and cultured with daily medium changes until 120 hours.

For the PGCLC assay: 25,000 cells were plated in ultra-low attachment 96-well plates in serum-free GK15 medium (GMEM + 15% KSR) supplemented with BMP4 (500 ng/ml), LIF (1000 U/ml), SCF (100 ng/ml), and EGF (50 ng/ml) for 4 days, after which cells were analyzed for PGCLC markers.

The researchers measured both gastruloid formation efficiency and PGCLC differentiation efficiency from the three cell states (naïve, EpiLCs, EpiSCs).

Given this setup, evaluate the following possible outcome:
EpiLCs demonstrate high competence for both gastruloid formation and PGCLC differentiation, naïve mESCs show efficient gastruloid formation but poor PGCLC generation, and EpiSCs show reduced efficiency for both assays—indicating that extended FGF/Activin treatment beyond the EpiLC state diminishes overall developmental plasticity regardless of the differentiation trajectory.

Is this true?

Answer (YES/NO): NO